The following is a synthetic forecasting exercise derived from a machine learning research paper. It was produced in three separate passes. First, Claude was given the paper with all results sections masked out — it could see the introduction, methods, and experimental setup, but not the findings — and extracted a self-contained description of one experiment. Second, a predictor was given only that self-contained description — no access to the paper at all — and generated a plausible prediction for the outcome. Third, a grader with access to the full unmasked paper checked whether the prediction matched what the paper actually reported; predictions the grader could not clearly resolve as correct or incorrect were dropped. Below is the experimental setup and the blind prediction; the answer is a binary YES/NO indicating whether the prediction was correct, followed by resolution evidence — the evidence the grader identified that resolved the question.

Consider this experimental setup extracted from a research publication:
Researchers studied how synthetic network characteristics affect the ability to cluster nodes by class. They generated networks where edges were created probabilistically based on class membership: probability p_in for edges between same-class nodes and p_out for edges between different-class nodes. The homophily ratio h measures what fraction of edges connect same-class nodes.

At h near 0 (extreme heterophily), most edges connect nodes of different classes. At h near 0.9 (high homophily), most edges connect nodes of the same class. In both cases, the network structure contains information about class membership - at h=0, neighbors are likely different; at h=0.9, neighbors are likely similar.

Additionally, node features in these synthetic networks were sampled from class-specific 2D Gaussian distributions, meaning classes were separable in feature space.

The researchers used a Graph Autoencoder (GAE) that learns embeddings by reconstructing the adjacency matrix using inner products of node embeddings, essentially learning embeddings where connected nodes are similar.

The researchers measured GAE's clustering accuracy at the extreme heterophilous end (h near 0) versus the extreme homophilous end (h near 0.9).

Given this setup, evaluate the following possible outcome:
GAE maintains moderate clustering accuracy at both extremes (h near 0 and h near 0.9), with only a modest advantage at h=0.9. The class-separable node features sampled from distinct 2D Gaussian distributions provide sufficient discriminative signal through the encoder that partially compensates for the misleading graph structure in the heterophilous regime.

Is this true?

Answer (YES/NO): NO